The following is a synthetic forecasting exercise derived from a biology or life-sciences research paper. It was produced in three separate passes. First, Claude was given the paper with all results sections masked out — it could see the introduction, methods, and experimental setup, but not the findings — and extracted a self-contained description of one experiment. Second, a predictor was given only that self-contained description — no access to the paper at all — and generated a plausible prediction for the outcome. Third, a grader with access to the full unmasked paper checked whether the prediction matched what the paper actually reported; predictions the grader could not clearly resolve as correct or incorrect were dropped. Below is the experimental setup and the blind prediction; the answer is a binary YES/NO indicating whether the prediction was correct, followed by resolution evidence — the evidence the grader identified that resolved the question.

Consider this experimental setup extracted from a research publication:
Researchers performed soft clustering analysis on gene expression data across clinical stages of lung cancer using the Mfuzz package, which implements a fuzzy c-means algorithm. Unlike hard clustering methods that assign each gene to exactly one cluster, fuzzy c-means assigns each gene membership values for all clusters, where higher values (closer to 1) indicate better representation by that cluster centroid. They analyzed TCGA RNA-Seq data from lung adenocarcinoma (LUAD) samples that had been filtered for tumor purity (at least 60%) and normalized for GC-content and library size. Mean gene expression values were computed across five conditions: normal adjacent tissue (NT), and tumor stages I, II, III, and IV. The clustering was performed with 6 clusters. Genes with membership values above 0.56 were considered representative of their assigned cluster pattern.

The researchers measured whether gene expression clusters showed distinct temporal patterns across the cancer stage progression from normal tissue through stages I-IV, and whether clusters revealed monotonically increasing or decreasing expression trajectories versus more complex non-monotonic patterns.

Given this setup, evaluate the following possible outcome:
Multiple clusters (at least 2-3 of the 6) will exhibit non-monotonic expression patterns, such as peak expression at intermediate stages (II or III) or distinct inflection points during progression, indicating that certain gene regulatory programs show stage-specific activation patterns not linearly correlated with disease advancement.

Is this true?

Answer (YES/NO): YES